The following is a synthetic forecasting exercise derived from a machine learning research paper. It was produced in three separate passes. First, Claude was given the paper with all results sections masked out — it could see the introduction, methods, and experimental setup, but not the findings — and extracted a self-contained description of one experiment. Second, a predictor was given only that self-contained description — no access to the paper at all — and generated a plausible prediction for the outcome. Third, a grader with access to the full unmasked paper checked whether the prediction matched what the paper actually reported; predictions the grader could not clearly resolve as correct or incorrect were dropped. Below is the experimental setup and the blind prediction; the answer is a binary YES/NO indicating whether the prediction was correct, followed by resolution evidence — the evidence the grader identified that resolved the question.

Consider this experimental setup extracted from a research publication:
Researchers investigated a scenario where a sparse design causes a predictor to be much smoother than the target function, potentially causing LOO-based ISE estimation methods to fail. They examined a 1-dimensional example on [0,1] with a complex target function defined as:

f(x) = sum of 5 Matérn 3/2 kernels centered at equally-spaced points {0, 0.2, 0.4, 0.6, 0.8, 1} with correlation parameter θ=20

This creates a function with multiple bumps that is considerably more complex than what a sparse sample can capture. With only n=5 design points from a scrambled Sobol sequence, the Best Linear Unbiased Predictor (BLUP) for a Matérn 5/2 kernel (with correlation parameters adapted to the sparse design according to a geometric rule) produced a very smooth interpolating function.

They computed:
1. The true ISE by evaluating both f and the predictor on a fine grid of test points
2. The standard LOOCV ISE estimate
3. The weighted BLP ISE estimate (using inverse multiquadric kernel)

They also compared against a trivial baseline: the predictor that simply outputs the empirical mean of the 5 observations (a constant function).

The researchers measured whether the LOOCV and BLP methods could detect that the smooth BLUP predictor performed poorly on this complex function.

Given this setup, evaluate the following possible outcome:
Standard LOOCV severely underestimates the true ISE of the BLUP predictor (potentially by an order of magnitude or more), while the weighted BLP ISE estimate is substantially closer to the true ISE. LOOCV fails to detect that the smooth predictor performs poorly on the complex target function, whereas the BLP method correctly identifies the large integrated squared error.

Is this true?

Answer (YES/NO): NO